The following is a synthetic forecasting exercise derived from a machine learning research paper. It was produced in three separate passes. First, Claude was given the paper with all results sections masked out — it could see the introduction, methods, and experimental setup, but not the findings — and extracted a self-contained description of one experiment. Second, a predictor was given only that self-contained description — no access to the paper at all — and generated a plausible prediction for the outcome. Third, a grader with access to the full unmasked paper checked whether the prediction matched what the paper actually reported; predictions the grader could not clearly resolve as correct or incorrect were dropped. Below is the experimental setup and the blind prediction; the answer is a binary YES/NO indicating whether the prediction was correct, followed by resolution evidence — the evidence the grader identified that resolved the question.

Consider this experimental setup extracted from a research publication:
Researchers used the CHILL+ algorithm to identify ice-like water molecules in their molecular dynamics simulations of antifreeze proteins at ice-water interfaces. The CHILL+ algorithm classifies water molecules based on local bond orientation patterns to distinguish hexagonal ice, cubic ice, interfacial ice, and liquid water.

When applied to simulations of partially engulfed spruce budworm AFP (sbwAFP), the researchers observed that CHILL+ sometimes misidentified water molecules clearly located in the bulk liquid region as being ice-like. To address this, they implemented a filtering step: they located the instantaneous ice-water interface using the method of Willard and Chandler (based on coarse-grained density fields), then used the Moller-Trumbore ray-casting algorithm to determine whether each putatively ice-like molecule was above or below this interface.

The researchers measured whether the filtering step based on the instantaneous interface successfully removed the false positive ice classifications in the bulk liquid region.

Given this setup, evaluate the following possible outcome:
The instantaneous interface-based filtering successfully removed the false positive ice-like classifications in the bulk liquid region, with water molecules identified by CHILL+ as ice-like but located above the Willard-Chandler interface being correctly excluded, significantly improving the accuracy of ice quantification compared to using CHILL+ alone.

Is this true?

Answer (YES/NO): YES